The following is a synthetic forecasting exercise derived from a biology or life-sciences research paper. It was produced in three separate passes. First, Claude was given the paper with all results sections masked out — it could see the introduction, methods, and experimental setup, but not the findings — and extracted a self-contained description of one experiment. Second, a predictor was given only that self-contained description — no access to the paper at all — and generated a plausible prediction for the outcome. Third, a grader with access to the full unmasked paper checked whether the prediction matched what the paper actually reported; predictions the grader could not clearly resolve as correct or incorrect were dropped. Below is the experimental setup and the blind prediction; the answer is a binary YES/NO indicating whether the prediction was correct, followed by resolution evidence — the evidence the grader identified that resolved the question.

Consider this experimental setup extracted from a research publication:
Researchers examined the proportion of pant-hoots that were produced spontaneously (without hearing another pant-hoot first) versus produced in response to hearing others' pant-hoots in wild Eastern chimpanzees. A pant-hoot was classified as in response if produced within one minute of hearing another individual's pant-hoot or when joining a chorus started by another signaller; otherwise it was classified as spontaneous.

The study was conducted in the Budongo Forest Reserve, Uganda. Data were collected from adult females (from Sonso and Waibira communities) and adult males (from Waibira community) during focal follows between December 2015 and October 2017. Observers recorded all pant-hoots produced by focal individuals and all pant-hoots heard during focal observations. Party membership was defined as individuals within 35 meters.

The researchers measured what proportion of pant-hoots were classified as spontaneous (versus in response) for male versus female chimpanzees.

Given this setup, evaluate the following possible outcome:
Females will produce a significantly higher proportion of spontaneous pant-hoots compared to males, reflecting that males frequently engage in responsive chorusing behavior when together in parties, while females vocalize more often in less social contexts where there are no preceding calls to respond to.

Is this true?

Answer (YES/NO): NO